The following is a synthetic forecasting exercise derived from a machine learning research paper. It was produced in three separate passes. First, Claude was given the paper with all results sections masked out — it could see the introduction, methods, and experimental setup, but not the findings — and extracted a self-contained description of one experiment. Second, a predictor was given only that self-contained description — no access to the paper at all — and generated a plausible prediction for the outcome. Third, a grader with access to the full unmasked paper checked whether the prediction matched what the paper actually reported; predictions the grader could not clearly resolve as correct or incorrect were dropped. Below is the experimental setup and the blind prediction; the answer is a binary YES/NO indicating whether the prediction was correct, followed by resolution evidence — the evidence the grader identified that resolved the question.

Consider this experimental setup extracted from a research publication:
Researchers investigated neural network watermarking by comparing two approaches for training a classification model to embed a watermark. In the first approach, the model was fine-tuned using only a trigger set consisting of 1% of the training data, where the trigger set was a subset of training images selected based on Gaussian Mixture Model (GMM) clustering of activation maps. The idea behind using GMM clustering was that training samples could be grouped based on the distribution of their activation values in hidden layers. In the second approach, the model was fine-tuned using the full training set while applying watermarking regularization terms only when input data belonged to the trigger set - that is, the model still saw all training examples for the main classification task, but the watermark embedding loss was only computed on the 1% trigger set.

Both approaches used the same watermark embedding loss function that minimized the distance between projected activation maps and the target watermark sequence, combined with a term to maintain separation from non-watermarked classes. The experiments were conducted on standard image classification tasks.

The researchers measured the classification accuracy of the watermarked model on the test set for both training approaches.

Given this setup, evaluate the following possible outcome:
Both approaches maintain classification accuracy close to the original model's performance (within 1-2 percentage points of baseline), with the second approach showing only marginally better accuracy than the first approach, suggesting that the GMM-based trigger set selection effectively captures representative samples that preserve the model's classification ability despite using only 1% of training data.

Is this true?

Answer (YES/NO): NO